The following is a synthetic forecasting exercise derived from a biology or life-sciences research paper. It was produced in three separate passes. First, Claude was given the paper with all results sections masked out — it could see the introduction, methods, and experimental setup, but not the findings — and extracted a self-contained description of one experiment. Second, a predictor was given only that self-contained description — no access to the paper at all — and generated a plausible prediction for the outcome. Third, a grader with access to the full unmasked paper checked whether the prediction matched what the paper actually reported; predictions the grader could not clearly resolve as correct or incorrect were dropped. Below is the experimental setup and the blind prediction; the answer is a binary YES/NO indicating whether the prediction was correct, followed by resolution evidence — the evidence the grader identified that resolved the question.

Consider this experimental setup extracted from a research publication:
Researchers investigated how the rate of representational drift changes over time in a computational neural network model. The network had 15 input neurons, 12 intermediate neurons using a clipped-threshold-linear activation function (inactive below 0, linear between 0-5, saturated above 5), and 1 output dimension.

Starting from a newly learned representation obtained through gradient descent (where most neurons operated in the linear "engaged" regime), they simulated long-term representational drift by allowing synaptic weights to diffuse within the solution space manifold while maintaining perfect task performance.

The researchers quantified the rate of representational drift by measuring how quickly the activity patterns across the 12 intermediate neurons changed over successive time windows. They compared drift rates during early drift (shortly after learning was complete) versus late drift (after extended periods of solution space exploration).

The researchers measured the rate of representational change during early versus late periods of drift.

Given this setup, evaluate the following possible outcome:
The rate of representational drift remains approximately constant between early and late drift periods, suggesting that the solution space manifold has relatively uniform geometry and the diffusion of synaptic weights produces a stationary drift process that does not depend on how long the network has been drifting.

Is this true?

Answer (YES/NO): NO